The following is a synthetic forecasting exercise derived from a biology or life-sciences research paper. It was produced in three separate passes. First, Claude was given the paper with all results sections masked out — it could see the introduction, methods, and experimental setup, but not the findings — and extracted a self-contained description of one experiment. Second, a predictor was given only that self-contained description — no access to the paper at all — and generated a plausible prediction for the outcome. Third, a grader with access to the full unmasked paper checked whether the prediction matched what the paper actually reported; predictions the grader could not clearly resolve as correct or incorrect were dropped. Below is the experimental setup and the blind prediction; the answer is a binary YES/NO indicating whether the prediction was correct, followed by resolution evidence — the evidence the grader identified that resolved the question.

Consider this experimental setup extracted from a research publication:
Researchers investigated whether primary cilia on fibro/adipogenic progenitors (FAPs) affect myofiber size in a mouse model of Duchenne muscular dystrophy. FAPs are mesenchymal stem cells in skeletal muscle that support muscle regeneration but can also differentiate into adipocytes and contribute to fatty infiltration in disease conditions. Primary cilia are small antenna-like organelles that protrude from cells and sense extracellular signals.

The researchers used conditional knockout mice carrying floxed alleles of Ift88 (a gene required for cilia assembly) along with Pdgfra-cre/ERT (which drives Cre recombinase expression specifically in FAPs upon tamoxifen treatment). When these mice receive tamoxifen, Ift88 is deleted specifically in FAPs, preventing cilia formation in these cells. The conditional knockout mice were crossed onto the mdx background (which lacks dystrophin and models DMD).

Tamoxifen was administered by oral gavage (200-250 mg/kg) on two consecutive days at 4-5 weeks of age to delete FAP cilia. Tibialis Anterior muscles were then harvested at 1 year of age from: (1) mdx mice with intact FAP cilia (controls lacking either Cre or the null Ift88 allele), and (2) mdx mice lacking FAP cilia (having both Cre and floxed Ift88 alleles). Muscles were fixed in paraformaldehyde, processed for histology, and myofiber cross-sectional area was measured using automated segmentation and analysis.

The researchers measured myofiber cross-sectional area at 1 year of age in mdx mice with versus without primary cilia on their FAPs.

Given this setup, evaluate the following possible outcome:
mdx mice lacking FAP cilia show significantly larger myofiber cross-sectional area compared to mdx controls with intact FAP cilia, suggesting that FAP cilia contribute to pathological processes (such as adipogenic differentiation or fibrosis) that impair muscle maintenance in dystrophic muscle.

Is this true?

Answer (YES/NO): YES